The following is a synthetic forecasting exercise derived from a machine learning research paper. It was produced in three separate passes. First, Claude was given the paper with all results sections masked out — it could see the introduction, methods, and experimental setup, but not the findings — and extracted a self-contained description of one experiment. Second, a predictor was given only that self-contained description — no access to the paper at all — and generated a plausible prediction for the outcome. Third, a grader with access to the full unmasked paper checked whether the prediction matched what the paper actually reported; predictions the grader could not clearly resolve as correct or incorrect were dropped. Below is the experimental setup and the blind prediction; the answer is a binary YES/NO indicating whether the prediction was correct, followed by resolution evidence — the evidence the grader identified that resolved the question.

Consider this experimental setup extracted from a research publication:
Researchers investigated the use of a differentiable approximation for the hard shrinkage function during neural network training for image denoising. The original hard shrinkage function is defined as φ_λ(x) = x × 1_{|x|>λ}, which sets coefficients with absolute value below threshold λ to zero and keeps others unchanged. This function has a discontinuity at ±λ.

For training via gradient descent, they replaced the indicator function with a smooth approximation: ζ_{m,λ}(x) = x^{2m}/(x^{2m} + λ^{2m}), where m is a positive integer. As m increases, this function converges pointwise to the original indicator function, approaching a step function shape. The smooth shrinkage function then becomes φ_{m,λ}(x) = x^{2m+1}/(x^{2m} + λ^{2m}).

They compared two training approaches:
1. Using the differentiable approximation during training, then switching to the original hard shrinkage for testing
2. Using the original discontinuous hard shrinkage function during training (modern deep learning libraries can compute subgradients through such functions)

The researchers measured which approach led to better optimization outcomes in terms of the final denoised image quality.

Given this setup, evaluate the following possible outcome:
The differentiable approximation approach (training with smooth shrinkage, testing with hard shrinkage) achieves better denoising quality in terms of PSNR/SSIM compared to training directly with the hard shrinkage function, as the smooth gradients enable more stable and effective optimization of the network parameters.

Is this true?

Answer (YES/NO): YES